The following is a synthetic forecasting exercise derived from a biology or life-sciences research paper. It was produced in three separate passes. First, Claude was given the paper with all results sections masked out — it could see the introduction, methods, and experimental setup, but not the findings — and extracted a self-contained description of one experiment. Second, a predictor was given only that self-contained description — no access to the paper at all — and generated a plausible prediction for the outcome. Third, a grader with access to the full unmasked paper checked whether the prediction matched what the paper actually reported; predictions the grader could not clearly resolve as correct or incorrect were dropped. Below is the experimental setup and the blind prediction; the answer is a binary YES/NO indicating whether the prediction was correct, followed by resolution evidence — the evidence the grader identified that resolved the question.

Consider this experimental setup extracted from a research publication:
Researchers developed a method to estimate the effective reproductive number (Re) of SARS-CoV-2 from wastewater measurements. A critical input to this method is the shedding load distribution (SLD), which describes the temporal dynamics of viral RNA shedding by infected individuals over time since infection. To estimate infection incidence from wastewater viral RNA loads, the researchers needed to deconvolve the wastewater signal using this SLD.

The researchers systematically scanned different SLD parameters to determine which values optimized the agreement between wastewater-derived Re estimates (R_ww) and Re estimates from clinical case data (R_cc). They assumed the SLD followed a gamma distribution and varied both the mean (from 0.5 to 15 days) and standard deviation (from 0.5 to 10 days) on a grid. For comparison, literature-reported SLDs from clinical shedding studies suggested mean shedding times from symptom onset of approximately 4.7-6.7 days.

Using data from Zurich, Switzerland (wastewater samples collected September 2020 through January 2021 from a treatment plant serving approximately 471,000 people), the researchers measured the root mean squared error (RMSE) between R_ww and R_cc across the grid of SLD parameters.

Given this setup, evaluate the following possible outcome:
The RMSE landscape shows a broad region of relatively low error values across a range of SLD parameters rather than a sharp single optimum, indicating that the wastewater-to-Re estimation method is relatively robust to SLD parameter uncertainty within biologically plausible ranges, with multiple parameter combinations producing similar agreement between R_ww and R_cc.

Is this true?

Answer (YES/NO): YES